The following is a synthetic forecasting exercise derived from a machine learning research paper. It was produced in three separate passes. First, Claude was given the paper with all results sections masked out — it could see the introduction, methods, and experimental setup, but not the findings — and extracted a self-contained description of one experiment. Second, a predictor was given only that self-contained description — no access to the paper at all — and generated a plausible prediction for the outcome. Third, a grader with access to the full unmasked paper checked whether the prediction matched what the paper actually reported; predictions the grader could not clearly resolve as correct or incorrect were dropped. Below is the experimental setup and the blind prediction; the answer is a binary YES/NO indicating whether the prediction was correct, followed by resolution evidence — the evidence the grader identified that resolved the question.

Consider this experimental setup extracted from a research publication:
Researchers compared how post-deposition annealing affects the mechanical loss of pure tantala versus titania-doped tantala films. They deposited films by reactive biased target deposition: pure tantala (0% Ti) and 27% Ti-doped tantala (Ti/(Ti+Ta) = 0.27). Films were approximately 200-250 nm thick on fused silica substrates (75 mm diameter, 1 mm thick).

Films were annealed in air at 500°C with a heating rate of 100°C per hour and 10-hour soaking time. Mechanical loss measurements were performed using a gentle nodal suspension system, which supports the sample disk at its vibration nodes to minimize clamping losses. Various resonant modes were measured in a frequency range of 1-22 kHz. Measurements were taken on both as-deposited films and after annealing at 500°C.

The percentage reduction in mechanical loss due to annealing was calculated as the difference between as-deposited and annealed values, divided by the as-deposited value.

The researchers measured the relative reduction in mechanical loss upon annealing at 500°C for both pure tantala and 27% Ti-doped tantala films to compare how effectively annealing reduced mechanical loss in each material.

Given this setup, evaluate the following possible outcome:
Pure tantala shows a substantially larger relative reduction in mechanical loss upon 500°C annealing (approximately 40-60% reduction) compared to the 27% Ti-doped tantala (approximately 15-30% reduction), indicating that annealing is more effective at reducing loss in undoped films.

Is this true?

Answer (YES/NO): NO